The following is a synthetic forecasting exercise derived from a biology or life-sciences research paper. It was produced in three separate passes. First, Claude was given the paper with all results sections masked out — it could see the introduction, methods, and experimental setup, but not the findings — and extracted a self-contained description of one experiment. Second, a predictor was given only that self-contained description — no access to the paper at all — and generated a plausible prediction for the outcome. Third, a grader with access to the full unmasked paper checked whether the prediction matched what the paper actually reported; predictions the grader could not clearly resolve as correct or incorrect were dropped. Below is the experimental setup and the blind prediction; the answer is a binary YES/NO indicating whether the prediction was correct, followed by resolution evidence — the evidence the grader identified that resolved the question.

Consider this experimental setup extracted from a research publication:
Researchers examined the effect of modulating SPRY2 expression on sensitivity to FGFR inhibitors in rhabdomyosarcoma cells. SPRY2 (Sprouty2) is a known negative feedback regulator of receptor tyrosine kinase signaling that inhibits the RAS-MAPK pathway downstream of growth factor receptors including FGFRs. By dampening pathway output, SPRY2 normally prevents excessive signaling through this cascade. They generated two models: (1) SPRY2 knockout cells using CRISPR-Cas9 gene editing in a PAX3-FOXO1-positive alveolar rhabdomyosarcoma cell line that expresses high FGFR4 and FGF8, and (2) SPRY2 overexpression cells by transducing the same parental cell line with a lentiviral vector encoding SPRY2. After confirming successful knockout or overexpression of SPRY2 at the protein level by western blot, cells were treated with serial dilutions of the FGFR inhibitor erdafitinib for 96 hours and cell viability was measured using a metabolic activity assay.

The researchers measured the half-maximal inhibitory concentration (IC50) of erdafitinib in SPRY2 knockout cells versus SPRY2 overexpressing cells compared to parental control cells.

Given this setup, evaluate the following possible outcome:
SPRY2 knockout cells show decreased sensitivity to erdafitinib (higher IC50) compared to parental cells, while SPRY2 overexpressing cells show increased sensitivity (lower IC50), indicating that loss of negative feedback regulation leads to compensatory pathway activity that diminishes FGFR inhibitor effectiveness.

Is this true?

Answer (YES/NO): NO